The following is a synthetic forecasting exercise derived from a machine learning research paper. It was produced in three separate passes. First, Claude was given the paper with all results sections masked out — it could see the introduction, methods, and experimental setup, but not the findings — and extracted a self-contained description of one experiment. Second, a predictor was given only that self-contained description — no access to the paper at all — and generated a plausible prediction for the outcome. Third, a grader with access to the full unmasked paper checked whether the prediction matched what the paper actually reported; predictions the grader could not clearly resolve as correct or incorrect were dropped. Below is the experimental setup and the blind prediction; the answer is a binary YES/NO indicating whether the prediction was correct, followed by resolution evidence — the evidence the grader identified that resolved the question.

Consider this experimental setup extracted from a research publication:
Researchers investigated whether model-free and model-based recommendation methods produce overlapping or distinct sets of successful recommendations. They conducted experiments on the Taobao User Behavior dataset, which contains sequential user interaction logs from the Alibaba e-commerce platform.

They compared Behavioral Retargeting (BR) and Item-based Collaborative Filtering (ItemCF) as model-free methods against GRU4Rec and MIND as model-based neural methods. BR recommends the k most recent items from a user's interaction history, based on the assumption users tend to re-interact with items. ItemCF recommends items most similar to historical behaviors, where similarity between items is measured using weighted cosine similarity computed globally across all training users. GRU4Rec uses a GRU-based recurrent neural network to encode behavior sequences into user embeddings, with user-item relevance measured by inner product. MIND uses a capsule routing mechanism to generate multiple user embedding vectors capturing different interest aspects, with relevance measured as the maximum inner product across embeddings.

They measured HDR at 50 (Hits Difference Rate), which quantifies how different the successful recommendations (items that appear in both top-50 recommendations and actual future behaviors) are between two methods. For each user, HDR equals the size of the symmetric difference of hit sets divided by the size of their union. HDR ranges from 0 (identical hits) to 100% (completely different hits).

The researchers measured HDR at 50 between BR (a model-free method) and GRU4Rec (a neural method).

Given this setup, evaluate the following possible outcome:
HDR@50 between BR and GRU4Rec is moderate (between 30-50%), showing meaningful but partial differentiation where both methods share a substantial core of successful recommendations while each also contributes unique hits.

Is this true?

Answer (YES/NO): NO